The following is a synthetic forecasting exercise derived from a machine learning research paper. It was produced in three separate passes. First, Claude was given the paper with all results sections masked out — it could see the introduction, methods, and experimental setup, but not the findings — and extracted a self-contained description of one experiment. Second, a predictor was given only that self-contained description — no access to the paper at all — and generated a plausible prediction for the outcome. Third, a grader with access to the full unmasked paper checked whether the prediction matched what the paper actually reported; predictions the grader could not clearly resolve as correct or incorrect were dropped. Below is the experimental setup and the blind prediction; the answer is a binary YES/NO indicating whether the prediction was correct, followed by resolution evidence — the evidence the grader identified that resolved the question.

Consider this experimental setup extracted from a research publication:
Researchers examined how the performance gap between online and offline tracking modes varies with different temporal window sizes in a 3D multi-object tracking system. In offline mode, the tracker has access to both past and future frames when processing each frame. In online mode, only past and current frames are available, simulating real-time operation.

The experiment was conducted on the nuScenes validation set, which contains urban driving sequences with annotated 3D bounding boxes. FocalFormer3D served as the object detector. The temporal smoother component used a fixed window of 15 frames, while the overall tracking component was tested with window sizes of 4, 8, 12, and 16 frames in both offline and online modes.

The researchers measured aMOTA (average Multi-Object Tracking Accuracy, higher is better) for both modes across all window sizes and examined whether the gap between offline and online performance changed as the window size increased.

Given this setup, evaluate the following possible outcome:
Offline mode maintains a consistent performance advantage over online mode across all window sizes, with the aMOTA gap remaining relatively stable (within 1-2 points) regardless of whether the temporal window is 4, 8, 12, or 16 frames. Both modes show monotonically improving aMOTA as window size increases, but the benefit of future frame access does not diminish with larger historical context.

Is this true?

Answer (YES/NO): NO